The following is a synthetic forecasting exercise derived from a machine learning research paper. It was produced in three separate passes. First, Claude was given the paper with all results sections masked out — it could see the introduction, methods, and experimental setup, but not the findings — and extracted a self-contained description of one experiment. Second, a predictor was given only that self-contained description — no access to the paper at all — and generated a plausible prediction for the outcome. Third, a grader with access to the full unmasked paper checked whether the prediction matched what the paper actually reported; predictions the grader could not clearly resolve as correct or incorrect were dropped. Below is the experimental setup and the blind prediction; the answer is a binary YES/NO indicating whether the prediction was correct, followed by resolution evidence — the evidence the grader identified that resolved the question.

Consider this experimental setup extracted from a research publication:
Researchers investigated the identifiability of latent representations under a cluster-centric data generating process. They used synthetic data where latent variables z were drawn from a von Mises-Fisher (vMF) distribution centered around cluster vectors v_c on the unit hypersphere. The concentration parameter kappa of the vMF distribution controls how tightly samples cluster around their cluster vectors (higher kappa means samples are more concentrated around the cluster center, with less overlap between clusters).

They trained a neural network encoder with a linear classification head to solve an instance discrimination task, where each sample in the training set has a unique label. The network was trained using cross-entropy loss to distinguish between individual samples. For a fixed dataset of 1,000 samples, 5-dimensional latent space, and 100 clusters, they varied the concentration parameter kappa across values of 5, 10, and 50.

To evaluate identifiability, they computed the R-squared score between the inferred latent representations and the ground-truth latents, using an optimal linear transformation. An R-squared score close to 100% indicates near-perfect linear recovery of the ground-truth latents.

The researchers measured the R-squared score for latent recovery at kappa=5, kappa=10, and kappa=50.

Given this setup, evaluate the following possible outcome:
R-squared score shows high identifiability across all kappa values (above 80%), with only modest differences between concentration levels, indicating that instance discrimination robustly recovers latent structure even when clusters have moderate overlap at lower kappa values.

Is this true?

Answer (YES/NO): NO